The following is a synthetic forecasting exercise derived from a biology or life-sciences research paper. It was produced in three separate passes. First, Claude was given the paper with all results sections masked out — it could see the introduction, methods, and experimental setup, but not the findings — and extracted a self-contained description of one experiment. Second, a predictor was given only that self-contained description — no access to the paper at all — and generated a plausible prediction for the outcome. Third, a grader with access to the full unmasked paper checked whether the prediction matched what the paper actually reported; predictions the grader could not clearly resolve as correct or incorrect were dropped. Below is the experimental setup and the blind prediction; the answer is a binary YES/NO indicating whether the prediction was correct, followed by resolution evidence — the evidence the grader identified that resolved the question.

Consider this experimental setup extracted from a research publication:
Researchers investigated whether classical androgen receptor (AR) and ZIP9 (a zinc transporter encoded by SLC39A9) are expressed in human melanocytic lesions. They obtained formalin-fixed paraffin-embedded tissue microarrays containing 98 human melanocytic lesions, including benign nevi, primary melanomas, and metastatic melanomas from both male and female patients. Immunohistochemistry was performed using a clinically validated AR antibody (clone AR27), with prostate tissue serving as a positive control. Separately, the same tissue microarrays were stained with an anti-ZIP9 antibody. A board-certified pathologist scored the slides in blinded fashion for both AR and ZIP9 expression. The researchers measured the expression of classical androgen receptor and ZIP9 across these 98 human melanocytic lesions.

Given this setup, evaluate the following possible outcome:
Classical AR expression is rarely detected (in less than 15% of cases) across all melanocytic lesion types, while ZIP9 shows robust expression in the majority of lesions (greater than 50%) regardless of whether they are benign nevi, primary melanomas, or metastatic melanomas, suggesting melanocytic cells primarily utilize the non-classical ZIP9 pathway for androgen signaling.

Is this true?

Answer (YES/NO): YES